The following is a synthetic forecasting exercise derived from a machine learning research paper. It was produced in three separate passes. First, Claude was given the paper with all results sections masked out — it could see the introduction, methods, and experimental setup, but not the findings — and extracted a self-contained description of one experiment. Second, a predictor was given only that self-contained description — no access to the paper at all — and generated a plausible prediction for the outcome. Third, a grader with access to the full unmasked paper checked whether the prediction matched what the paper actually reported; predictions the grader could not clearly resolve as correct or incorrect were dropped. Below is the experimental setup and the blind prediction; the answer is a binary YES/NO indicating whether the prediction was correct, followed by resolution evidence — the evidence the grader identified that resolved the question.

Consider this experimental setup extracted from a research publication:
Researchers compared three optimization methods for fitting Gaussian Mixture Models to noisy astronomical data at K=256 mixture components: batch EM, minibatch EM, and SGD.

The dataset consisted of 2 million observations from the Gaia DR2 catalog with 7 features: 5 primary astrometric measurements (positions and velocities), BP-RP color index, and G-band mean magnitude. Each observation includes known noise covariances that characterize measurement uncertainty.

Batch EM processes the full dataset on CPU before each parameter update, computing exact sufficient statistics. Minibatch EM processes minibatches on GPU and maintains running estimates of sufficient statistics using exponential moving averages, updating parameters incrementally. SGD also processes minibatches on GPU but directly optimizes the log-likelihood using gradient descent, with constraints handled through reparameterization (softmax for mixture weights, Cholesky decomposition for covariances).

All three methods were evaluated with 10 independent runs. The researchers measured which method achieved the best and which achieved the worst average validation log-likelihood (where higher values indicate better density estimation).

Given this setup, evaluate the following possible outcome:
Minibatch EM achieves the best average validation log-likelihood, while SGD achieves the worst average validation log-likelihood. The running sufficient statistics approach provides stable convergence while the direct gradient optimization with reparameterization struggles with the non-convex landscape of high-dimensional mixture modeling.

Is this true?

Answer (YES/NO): NO